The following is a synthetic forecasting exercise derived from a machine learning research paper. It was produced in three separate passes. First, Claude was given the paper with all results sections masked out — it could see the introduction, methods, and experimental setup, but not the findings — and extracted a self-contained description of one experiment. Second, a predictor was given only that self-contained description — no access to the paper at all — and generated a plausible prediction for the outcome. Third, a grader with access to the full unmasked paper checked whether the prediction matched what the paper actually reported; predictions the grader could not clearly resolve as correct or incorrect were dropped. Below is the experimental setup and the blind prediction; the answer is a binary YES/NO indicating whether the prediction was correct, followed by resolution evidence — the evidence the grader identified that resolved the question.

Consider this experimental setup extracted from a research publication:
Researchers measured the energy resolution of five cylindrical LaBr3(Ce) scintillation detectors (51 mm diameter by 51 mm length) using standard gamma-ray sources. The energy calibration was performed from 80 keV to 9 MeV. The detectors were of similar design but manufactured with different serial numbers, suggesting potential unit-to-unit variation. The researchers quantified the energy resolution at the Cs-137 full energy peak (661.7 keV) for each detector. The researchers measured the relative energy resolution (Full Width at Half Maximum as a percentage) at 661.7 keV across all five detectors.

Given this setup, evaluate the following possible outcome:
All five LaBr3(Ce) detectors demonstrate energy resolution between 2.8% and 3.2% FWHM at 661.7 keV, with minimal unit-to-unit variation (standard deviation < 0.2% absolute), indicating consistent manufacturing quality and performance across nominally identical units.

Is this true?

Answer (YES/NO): NO